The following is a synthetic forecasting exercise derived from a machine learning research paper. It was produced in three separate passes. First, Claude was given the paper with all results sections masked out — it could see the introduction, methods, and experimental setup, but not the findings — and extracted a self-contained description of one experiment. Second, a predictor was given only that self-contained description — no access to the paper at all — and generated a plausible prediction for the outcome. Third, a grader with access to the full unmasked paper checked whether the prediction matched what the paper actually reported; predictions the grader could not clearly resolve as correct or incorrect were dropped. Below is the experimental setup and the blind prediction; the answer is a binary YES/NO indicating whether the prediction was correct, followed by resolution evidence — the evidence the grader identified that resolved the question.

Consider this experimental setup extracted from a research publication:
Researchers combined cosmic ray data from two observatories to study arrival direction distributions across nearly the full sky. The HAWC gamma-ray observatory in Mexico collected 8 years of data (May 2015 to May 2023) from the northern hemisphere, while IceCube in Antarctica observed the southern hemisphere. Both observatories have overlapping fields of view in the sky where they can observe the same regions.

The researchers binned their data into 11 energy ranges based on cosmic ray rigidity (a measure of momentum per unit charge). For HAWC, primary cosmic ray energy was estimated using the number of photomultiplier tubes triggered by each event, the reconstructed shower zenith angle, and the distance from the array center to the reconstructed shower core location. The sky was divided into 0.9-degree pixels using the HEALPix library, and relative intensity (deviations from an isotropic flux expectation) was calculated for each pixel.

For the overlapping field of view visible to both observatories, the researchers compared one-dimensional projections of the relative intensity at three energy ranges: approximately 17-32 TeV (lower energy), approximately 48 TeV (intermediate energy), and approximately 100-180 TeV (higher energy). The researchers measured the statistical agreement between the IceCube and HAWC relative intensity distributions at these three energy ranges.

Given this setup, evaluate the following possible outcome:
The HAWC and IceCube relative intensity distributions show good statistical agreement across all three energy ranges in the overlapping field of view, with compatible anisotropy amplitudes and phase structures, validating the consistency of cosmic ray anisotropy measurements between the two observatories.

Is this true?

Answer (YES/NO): NO